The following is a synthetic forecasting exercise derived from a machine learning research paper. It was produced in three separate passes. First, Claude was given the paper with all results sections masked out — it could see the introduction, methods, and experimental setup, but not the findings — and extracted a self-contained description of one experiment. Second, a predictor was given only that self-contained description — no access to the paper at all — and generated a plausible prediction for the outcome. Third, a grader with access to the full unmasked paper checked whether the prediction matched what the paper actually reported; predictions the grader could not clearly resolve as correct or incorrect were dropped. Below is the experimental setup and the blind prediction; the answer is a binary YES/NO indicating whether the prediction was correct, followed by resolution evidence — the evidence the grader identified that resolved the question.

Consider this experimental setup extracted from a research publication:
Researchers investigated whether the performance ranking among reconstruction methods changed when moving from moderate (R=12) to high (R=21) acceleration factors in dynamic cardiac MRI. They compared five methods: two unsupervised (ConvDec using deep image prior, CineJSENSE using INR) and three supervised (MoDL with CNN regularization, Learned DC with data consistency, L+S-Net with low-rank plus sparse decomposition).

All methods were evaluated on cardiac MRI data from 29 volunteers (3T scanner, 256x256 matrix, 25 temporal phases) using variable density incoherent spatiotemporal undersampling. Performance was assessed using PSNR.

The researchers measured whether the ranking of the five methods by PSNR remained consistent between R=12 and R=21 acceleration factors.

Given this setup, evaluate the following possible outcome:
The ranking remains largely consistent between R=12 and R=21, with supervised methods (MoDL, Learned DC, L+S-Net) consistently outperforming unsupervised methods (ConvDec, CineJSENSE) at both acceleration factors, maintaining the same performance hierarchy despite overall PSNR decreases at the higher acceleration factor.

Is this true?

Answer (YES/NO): NO